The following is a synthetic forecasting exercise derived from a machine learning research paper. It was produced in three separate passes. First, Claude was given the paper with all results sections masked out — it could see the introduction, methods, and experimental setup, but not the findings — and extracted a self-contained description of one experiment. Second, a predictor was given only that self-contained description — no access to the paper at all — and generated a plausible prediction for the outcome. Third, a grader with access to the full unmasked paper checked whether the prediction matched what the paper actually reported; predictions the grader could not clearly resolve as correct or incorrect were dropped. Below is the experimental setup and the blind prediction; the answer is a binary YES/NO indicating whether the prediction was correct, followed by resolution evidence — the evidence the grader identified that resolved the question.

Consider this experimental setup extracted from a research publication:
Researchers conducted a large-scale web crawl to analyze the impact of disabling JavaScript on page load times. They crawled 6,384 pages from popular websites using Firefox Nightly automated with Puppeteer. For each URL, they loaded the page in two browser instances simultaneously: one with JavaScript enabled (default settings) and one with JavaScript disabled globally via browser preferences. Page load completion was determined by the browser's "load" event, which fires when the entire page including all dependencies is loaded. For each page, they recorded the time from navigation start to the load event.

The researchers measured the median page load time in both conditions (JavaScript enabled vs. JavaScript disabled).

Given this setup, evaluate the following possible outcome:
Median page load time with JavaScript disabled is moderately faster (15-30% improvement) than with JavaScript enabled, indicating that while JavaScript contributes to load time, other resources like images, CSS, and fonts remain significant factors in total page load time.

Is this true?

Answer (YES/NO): NO